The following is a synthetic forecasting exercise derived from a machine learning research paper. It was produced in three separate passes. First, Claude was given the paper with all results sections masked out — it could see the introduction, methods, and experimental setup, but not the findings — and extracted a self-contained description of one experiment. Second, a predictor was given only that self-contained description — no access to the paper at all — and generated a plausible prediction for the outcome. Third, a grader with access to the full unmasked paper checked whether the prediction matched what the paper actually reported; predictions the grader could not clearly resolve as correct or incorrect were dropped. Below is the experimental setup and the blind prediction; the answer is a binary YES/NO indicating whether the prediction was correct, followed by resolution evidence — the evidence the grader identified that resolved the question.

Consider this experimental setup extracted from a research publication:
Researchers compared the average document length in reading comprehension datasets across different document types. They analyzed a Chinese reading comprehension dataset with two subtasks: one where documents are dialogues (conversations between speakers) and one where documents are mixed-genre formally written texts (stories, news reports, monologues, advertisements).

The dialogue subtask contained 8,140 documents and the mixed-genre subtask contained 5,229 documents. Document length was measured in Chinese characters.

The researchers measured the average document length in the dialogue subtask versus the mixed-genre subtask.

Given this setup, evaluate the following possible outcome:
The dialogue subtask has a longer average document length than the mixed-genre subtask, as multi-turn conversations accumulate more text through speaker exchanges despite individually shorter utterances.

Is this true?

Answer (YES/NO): NO